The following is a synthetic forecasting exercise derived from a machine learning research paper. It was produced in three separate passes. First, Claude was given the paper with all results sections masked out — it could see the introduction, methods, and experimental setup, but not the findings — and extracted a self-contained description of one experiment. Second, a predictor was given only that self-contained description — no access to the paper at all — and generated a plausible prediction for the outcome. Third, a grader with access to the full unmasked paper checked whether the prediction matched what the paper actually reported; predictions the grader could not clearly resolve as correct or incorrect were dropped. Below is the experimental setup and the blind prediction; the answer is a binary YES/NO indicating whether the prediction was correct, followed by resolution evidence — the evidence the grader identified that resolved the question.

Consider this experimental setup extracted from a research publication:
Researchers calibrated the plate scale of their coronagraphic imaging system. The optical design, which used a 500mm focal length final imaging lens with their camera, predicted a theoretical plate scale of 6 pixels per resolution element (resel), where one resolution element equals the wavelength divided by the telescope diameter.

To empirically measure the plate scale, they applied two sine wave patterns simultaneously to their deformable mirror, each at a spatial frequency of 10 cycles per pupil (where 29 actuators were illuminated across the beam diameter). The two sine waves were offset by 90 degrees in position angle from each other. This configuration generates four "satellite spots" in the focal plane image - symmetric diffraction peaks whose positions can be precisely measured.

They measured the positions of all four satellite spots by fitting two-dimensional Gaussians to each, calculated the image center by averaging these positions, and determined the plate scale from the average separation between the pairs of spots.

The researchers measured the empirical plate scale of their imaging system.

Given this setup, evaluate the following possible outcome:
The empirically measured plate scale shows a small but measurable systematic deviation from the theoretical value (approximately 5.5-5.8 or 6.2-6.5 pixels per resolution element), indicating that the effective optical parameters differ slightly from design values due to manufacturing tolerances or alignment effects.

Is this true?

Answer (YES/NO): YES